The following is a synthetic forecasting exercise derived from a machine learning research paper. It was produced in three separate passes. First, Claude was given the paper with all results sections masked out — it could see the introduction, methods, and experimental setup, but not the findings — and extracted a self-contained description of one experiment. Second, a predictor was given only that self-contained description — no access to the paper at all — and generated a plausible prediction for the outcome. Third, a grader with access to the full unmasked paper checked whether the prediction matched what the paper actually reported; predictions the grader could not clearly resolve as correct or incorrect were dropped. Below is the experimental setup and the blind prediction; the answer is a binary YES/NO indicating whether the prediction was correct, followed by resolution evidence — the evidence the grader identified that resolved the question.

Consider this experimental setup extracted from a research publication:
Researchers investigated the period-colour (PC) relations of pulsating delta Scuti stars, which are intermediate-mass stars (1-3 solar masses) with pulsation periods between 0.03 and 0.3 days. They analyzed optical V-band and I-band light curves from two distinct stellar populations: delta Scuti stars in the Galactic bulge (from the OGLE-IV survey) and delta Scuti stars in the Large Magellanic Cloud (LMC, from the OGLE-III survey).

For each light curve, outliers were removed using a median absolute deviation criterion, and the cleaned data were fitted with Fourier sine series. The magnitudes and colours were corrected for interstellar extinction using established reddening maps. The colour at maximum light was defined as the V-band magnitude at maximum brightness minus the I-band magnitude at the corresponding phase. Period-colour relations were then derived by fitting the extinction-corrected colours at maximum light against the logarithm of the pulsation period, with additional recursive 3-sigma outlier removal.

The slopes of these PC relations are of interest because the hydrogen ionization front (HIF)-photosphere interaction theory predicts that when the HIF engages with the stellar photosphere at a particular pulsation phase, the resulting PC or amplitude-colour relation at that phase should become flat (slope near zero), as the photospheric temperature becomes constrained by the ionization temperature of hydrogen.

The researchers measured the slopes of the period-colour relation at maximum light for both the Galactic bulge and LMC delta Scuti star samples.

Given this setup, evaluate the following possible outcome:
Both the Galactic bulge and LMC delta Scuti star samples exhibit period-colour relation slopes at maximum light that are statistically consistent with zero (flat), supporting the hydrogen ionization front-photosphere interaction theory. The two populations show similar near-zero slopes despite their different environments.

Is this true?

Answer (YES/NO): NO